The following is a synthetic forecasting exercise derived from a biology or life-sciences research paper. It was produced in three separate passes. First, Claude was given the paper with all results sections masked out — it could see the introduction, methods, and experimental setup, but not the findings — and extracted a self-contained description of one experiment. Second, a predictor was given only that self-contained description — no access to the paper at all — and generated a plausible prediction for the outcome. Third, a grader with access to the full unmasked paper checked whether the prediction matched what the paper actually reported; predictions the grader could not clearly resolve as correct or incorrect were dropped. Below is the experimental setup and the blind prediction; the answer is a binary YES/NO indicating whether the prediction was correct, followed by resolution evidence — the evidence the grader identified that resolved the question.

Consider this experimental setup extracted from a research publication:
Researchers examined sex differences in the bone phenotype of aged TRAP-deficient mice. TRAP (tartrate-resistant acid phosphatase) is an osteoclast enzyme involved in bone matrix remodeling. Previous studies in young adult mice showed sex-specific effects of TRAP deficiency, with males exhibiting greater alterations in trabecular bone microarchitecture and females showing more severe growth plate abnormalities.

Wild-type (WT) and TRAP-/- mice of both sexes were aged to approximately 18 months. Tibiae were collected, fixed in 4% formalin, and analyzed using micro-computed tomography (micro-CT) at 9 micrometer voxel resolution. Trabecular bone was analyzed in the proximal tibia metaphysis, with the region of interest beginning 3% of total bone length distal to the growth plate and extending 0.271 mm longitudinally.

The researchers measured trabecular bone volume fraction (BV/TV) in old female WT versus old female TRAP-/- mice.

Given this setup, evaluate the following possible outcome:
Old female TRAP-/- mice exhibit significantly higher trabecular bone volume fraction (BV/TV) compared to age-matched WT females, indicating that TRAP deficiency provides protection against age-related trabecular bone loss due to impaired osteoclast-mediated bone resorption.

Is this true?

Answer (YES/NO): NO